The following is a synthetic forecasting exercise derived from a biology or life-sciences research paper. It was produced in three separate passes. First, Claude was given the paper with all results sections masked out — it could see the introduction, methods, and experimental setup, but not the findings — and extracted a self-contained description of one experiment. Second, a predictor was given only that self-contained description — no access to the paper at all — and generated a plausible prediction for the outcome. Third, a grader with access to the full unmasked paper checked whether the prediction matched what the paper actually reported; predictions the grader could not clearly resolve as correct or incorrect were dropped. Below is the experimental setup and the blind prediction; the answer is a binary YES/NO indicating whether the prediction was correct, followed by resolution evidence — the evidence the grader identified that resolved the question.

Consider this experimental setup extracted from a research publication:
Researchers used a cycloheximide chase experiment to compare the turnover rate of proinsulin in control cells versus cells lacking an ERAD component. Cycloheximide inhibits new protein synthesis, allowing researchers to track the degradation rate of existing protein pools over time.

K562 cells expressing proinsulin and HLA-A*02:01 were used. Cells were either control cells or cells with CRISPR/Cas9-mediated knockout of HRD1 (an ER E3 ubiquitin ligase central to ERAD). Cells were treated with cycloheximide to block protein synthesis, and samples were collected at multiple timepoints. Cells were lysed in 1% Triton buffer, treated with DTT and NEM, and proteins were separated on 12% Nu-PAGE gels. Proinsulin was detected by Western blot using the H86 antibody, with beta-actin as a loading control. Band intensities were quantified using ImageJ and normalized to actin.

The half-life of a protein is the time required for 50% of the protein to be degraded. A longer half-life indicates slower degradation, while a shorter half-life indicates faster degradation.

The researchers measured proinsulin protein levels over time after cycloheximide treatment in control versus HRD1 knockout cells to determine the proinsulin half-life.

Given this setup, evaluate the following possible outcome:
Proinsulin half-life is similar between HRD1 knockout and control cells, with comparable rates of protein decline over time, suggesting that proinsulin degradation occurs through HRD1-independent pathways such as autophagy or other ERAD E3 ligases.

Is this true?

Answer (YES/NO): NO